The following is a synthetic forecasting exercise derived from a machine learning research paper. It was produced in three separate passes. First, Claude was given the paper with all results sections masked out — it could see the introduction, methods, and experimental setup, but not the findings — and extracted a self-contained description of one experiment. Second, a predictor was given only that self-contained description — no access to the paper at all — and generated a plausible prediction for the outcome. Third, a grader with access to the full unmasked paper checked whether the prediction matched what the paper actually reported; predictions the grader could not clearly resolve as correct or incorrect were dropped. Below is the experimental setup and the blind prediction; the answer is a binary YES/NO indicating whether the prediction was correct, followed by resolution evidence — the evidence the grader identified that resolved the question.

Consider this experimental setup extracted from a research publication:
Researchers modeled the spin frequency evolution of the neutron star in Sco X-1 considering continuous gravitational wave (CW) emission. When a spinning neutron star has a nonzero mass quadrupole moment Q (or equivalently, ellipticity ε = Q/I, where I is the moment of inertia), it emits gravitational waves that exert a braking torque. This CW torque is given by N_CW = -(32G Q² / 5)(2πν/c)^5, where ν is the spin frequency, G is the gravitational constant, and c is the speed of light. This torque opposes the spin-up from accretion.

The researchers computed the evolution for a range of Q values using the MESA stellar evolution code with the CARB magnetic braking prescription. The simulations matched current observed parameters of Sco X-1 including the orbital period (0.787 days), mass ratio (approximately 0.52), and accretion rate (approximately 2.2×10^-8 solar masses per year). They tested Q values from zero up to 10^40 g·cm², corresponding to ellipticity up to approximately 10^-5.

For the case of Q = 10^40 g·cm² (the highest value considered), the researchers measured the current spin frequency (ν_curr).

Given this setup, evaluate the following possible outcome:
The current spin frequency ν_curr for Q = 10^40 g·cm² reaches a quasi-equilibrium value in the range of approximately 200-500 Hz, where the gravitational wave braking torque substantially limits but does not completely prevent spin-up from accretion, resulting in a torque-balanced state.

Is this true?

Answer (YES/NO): NO